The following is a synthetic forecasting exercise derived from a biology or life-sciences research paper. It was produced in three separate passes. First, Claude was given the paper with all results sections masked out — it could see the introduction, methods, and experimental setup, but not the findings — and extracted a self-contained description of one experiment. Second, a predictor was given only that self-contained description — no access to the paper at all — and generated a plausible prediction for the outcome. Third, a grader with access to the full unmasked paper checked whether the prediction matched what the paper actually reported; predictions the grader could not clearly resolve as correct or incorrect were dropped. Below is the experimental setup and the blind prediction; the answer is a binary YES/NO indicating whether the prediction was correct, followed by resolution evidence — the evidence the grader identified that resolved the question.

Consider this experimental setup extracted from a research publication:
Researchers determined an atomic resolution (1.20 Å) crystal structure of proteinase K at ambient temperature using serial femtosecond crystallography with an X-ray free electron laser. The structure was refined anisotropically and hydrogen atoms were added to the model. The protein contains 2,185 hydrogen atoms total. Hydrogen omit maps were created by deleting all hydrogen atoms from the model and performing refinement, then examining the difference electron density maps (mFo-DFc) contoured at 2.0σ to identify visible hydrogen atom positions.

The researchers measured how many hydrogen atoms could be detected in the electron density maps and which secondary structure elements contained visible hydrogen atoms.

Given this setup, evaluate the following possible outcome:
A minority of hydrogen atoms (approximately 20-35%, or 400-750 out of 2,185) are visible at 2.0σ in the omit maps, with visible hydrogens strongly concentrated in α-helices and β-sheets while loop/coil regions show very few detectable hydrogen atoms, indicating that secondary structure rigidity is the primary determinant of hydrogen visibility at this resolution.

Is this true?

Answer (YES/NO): NO